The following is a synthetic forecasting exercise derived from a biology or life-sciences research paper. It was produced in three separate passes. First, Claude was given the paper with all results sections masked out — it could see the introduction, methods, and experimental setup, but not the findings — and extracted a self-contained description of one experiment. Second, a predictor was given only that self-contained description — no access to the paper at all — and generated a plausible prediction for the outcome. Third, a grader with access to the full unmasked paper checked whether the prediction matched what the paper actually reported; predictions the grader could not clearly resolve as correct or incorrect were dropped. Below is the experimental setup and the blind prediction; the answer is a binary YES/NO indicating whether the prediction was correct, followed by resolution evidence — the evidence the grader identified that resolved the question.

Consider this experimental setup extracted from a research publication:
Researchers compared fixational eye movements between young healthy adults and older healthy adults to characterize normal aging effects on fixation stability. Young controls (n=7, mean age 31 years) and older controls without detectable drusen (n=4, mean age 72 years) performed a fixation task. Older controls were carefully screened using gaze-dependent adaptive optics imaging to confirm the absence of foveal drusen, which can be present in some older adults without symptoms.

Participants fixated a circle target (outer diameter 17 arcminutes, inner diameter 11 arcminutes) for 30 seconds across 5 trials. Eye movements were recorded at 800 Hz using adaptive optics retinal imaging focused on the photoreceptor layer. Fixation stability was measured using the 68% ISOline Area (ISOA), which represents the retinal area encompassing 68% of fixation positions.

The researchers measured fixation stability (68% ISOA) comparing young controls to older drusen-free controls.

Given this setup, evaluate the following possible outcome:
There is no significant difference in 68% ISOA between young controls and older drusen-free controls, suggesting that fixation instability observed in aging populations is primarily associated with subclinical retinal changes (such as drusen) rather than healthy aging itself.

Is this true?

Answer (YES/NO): YES